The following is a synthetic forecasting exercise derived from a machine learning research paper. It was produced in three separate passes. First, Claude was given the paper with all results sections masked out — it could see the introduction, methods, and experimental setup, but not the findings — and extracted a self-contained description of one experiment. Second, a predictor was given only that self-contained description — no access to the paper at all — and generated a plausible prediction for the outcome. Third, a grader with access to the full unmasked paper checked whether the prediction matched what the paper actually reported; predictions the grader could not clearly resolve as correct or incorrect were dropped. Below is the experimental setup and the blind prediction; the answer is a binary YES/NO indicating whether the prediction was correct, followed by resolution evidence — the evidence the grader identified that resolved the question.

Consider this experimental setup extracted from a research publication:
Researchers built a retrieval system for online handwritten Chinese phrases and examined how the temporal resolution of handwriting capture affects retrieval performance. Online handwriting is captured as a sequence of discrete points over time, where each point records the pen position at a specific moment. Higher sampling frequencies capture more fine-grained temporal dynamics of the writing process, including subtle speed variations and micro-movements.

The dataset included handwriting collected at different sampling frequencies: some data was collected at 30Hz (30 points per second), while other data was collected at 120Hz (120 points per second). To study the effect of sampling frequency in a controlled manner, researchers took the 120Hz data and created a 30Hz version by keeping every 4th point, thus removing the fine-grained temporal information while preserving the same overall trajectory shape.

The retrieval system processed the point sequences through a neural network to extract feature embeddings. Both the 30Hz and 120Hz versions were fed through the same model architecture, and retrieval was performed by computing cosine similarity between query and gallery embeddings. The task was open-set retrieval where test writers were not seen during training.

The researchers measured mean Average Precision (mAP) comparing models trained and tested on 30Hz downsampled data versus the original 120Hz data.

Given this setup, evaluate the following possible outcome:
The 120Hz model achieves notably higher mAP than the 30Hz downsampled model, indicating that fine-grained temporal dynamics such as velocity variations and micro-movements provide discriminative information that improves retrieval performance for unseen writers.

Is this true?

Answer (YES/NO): YES